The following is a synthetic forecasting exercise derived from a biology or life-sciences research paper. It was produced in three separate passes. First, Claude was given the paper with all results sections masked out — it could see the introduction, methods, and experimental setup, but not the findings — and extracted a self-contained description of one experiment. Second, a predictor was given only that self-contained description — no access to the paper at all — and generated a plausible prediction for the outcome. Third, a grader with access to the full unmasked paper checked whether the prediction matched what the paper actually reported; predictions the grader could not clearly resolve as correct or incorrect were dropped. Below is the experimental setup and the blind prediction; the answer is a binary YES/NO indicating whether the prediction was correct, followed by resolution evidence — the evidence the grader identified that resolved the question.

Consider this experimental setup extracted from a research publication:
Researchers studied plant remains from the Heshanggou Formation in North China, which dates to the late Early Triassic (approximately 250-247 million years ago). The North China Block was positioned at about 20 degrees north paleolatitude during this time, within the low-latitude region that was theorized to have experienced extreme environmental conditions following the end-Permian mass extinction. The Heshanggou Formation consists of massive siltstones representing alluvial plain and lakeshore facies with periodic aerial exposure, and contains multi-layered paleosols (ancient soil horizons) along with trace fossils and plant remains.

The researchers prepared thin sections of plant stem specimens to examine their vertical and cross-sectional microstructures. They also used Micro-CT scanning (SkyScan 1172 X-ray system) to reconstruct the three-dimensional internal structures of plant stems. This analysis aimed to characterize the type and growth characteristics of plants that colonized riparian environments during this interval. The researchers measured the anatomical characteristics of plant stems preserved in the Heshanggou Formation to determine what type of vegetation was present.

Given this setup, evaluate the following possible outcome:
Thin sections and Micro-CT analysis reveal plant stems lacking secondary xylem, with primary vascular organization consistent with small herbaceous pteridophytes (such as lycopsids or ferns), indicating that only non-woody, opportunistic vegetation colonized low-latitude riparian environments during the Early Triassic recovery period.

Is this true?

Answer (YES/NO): NO